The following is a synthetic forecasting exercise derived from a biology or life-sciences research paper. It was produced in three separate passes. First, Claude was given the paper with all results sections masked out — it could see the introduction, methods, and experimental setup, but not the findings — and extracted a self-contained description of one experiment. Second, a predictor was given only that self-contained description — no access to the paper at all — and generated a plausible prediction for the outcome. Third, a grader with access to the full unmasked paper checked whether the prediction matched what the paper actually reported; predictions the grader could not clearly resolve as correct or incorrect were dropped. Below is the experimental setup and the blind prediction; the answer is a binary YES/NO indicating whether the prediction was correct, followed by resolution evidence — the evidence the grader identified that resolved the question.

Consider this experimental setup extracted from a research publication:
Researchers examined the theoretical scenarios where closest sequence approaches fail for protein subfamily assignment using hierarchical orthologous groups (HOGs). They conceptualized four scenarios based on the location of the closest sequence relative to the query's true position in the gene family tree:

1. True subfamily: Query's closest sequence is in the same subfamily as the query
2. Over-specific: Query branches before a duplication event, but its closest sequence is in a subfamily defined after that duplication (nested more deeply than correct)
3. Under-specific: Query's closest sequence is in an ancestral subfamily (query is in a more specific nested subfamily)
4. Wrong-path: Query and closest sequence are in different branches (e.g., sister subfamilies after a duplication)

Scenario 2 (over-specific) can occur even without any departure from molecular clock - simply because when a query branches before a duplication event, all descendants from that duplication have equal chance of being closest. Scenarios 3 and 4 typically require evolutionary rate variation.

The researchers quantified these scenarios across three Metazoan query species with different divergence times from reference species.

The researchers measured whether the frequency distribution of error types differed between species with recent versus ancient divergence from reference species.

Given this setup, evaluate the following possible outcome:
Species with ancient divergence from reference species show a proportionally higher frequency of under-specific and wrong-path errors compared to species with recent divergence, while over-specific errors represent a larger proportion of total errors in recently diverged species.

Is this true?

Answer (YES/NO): NO